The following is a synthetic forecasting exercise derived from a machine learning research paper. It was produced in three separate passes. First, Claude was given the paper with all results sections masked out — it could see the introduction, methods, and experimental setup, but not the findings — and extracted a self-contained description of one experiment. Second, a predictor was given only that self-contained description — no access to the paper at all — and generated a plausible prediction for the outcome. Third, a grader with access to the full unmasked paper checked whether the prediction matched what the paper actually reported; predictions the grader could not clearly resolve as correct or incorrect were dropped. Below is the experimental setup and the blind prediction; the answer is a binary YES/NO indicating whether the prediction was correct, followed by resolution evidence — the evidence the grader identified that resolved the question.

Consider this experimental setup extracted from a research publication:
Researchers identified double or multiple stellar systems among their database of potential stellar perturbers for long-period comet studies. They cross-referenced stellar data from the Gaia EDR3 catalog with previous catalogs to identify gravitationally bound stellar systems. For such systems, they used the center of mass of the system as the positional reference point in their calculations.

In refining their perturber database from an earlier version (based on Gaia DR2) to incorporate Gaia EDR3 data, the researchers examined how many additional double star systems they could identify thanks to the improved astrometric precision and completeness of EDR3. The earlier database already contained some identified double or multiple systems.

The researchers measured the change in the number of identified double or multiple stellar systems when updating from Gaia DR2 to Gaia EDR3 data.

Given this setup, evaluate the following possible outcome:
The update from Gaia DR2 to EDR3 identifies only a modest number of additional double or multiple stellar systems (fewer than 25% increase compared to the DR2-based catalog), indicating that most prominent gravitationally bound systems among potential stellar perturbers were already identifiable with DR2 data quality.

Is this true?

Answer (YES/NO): NO